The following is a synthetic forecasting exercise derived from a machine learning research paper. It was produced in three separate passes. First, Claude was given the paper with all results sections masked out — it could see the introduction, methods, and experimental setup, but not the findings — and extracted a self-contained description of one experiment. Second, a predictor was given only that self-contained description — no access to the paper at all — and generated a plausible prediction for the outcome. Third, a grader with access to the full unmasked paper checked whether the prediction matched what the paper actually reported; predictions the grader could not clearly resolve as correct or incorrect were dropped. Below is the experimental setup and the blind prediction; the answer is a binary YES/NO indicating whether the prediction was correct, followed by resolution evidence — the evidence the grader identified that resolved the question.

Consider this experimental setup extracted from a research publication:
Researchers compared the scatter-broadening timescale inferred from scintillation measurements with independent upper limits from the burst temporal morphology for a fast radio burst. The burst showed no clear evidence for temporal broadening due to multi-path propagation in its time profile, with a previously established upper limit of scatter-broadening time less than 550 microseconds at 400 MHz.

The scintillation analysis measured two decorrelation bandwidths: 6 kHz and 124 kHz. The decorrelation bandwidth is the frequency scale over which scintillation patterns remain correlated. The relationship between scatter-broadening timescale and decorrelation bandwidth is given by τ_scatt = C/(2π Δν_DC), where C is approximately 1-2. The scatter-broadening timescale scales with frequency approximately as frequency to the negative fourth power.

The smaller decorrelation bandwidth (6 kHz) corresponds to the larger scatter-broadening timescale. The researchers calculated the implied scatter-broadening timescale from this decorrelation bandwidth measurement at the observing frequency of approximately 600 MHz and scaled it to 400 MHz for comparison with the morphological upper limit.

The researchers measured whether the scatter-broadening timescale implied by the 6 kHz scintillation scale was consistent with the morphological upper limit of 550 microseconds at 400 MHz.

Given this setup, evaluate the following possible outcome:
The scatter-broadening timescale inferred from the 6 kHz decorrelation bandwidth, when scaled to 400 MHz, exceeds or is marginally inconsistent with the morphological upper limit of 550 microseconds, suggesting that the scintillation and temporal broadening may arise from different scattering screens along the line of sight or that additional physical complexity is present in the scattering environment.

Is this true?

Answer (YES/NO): NO